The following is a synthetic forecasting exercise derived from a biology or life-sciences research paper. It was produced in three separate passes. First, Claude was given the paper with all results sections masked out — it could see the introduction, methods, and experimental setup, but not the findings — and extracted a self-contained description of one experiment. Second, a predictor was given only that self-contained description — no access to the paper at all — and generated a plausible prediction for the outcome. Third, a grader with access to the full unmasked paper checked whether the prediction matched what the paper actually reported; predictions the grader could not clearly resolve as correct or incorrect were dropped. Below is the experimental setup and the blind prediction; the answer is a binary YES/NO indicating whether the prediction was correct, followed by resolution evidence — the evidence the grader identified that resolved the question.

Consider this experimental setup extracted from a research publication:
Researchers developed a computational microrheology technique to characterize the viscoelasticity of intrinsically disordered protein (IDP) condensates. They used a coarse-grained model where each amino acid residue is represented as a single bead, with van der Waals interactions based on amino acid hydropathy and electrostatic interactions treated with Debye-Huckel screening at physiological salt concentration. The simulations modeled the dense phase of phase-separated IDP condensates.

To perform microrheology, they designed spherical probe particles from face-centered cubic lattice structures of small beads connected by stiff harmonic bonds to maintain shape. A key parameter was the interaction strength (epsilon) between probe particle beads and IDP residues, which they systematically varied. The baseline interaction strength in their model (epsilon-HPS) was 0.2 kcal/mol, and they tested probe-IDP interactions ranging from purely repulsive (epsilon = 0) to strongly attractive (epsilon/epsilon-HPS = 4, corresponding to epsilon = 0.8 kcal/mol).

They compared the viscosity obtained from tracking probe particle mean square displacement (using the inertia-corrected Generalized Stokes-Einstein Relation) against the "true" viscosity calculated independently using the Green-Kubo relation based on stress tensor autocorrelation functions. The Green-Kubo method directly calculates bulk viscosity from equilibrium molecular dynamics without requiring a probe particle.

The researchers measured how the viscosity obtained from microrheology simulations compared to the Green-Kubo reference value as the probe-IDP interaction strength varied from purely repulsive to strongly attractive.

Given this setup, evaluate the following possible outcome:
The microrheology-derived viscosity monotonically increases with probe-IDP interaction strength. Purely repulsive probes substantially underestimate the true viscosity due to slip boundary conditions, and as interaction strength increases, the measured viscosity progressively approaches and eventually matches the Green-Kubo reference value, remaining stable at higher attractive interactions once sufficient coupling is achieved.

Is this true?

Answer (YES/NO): NO